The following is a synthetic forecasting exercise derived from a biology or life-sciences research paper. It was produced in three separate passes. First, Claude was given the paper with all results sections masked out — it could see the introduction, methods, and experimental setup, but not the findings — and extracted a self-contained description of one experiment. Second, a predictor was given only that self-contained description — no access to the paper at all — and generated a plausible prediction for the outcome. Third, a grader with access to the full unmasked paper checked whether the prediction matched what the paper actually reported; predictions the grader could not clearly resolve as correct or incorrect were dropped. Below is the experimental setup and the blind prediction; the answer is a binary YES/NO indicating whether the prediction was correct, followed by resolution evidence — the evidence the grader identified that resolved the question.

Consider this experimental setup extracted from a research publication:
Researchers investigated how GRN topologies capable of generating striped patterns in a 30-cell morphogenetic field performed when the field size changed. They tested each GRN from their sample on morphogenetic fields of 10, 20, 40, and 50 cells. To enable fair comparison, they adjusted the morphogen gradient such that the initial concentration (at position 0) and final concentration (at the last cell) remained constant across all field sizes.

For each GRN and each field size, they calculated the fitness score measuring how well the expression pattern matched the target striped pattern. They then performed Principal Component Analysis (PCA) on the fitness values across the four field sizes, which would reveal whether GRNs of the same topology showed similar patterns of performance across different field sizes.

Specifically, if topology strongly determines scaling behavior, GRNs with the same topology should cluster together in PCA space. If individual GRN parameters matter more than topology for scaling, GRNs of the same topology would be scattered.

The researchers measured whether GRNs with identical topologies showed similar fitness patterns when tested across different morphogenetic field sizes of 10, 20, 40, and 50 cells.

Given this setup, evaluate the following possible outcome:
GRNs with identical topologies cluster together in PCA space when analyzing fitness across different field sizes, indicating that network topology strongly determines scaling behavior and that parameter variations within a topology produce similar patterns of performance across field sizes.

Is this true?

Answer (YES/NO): NO